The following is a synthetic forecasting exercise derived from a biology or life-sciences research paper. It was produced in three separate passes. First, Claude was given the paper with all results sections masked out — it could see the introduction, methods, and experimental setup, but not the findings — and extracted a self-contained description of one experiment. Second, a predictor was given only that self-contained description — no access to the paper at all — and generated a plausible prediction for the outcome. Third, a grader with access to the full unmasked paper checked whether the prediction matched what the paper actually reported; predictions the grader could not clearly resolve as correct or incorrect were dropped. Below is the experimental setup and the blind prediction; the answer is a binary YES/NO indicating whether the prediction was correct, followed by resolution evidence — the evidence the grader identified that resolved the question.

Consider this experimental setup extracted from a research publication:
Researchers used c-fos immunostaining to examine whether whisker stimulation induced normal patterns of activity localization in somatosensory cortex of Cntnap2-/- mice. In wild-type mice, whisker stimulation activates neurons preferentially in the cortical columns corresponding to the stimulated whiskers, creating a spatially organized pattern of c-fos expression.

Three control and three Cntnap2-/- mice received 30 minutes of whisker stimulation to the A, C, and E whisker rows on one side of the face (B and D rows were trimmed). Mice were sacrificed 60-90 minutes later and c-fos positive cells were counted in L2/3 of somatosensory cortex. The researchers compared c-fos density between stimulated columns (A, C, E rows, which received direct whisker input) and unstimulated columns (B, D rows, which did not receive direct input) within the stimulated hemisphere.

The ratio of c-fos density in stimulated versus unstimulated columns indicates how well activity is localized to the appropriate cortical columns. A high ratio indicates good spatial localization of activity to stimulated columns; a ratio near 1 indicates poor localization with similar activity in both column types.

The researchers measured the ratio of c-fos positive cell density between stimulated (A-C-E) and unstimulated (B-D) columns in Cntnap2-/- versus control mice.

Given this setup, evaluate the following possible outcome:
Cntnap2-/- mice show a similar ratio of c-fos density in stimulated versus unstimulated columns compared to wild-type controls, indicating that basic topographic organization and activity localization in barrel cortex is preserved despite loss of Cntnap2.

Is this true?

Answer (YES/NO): NO